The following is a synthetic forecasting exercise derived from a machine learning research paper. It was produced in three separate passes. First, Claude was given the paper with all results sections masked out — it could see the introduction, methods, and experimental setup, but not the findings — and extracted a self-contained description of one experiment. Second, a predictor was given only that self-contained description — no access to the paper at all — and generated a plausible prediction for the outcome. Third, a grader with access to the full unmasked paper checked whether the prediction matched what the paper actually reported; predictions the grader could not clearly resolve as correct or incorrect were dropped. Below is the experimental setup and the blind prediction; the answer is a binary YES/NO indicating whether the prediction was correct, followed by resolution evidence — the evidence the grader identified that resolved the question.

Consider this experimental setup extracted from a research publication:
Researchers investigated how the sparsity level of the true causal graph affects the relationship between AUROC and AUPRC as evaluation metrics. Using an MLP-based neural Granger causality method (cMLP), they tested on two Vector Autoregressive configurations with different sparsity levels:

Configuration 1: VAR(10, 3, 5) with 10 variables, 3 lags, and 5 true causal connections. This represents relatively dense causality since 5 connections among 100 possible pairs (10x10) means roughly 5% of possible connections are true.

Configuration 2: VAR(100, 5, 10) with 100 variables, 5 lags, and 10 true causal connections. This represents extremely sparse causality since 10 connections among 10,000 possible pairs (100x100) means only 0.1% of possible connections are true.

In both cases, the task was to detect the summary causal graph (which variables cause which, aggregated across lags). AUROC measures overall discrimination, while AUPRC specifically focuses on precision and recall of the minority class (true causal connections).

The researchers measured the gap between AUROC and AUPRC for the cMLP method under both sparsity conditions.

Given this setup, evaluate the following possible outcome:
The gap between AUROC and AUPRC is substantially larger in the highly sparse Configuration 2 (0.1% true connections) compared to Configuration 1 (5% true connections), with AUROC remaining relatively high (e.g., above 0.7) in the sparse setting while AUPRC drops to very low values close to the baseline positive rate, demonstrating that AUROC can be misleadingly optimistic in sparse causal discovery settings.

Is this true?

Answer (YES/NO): NO